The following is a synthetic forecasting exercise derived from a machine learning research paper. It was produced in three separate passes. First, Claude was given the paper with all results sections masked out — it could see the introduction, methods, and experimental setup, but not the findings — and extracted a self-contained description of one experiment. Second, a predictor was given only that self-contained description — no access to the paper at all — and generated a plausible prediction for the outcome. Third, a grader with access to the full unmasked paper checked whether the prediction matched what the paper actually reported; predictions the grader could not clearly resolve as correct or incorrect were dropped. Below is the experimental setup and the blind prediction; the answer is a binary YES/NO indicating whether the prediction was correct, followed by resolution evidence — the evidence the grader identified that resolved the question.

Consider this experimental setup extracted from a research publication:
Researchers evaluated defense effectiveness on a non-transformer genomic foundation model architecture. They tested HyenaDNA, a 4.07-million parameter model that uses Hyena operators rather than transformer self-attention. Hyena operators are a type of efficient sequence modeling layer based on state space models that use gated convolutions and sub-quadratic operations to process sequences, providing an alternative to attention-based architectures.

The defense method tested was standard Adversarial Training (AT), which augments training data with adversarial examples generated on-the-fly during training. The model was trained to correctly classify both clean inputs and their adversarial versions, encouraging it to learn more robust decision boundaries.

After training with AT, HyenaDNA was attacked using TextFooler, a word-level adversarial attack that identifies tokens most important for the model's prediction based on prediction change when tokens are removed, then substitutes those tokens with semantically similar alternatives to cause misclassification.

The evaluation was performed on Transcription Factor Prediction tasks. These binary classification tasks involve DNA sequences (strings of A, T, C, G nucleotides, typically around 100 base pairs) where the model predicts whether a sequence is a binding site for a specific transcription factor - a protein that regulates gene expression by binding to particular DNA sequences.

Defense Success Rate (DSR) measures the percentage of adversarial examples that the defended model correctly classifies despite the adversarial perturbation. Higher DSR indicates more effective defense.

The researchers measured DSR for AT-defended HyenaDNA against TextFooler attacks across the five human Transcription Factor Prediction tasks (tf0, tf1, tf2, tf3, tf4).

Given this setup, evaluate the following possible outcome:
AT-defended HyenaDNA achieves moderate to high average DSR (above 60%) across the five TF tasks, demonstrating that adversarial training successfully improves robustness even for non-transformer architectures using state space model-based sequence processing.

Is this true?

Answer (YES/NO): YES